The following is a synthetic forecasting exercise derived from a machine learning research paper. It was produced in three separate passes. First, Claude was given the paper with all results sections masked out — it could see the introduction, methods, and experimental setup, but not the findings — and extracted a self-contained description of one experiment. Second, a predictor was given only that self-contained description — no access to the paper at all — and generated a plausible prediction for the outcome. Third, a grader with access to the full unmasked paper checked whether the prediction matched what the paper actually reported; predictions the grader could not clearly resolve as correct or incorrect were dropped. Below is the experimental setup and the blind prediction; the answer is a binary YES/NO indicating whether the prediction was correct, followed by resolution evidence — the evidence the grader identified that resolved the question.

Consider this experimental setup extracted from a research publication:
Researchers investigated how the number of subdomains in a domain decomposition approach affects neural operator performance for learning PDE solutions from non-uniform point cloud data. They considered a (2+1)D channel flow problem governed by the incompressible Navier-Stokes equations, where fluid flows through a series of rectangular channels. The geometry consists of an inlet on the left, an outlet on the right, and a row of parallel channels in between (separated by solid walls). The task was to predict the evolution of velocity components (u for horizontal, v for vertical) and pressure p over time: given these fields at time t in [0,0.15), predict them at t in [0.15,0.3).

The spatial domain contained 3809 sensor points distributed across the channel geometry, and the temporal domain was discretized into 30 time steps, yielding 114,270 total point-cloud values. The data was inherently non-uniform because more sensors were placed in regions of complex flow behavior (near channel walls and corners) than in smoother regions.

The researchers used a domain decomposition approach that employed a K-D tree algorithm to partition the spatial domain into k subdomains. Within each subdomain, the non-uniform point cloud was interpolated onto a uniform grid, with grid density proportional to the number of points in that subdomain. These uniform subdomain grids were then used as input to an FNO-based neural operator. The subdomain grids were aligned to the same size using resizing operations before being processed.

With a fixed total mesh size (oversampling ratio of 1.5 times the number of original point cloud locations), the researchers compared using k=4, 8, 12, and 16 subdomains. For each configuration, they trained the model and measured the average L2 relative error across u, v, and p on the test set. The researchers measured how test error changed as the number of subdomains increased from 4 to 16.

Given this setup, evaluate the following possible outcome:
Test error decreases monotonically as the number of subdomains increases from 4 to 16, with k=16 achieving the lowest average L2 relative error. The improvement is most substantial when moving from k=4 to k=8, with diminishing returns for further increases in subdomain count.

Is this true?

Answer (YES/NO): NO